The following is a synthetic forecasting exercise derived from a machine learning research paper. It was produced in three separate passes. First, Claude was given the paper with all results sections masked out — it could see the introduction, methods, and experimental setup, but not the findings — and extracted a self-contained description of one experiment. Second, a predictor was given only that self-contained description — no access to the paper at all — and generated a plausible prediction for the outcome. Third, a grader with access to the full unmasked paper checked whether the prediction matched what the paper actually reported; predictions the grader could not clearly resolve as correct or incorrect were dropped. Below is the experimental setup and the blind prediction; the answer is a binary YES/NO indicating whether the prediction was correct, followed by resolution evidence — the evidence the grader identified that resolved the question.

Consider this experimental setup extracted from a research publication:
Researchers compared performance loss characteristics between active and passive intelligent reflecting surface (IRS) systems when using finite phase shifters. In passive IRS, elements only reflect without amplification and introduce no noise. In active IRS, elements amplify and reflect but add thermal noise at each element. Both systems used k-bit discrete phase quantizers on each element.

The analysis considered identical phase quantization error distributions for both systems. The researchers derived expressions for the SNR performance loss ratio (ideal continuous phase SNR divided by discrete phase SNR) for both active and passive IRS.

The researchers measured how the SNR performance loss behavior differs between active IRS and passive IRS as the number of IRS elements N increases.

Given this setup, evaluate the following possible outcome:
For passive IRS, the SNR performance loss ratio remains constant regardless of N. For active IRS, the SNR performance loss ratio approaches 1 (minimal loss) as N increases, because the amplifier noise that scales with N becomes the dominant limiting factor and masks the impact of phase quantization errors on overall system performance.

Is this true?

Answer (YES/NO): NO